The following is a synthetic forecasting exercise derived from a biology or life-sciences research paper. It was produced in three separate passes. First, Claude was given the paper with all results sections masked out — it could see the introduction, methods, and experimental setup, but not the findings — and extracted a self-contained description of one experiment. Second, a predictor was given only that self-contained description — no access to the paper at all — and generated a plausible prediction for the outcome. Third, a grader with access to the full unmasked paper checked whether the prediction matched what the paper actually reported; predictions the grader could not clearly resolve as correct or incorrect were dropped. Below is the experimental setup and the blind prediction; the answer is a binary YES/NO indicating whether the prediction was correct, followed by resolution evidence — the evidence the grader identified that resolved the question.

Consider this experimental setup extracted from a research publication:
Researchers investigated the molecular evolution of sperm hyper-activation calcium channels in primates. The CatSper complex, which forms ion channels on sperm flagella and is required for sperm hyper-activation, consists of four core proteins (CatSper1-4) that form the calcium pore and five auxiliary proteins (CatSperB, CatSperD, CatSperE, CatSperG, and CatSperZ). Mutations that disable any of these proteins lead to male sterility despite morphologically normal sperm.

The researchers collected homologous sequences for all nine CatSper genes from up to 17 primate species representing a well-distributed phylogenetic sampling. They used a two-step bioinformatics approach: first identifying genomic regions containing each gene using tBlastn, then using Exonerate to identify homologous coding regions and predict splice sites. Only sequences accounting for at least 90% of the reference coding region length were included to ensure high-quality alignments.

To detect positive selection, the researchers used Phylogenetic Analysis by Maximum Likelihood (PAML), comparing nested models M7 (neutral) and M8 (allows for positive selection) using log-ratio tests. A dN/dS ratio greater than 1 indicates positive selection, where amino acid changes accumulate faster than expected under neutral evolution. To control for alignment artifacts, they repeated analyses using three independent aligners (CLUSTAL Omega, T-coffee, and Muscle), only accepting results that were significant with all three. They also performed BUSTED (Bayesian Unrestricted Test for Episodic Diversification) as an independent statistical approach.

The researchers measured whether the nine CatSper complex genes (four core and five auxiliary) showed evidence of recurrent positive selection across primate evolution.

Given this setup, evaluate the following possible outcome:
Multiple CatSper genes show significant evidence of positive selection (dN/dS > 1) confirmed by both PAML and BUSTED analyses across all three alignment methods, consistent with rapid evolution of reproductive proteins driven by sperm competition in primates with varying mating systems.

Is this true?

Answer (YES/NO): YES